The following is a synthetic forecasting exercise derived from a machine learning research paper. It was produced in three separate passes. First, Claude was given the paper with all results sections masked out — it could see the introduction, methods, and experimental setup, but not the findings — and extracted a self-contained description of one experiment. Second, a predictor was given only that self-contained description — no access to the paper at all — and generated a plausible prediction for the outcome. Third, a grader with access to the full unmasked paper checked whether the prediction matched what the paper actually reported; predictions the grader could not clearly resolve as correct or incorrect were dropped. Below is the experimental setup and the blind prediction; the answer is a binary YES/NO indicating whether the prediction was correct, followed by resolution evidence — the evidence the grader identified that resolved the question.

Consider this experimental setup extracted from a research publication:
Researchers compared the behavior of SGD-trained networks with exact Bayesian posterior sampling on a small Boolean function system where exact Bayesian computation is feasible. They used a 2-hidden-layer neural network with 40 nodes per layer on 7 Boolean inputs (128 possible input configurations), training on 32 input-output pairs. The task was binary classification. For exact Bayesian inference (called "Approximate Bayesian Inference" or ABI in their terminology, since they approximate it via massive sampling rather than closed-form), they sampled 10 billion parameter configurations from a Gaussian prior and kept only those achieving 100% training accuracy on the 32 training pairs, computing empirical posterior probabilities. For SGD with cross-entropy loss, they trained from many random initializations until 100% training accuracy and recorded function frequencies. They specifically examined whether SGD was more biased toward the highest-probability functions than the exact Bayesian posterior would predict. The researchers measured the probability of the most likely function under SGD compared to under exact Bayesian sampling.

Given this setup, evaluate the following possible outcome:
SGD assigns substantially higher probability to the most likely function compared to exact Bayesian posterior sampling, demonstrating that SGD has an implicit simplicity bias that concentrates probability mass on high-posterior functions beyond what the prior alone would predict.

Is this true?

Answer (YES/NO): NO